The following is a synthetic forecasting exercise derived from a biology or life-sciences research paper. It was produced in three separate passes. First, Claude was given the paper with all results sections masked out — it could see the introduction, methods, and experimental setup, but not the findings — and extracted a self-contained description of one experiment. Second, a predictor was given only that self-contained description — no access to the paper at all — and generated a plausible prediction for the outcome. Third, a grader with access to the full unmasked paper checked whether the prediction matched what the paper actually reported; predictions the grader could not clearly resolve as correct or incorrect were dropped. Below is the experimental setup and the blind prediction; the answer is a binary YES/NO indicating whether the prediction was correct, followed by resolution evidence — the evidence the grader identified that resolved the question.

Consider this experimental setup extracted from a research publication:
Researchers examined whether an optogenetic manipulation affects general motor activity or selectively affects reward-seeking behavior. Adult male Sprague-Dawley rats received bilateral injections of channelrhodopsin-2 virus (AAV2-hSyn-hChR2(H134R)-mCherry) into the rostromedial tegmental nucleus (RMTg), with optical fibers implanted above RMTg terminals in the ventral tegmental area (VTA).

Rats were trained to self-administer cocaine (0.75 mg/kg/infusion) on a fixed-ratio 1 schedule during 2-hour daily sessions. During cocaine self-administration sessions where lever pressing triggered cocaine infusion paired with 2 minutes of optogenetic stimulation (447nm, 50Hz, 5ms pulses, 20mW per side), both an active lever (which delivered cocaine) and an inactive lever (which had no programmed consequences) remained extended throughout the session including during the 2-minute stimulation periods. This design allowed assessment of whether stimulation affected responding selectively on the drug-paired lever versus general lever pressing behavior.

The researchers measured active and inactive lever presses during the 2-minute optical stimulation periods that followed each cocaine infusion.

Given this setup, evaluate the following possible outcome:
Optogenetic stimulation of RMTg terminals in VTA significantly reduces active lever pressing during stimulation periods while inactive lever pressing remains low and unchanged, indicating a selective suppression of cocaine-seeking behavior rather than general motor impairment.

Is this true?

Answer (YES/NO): NO